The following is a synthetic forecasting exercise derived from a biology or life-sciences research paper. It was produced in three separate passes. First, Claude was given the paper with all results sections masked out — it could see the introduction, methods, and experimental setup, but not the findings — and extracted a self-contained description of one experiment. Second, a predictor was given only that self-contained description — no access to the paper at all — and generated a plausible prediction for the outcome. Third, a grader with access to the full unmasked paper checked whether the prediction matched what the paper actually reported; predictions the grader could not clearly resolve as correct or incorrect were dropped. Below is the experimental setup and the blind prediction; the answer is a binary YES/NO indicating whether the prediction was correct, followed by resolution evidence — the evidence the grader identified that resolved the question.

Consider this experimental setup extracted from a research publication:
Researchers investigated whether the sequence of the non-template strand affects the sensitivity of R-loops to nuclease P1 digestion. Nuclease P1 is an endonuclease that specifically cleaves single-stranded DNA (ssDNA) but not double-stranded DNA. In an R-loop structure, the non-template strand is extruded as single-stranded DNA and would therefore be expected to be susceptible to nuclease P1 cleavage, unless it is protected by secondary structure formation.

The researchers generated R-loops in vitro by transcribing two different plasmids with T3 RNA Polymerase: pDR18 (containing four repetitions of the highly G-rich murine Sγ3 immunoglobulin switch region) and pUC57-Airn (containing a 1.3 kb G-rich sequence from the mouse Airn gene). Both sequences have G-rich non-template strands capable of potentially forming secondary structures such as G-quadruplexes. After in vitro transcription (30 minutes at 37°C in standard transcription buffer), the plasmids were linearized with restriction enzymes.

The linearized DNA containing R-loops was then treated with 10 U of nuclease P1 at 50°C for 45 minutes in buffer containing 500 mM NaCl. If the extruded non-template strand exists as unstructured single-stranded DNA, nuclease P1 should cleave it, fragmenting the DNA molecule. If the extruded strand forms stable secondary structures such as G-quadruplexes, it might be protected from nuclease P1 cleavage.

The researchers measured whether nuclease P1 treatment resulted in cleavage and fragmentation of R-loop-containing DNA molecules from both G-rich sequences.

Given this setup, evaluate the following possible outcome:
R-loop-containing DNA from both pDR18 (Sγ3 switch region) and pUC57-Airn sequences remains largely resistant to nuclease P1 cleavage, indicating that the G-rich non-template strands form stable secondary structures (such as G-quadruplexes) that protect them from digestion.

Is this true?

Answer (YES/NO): NO